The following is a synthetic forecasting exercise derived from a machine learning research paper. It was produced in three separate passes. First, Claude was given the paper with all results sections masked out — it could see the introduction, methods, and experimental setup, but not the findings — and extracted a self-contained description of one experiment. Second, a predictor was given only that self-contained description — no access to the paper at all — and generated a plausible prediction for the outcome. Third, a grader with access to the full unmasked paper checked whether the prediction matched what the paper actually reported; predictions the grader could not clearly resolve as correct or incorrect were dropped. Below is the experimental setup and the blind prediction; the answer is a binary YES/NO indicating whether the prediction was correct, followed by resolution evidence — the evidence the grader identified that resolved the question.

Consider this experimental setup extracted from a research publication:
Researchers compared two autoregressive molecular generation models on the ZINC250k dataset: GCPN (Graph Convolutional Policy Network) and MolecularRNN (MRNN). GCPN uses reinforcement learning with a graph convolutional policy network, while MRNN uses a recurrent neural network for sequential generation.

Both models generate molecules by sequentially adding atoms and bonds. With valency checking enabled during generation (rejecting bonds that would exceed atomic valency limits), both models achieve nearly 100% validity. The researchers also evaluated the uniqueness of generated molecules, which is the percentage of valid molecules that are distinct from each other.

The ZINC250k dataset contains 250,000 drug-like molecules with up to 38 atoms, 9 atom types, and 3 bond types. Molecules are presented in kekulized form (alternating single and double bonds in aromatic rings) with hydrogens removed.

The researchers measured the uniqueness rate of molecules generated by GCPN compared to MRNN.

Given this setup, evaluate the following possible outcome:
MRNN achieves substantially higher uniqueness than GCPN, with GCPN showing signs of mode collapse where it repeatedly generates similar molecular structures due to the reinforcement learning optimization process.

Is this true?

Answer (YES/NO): NO